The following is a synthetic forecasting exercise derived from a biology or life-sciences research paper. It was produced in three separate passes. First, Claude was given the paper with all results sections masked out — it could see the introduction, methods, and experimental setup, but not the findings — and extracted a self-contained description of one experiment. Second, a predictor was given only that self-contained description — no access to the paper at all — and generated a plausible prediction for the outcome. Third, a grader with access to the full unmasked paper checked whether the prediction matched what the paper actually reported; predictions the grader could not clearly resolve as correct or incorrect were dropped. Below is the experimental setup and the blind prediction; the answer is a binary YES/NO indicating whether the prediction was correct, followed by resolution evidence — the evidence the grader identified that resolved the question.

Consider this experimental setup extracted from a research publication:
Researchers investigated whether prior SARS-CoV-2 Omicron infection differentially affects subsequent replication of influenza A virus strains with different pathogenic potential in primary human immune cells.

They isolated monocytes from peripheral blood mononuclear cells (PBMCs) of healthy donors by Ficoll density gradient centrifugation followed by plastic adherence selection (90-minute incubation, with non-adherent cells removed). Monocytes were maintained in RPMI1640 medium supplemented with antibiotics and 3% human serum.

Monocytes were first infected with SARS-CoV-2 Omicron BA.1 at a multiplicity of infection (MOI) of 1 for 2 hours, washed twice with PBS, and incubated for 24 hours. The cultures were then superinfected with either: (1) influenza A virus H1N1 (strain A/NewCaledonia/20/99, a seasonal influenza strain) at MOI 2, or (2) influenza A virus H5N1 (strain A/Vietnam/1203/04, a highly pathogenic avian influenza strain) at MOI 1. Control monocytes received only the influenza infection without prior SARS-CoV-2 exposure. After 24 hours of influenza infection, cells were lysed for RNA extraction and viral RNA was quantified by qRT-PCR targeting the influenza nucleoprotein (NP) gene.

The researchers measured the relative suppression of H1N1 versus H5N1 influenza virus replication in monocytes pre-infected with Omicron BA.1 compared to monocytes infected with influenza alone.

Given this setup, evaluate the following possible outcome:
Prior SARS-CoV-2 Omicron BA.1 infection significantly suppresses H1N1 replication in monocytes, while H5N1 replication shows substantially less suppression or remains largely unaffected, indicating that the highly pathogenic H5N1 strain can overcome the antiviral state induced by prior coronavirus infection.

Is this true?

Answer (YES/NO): NO